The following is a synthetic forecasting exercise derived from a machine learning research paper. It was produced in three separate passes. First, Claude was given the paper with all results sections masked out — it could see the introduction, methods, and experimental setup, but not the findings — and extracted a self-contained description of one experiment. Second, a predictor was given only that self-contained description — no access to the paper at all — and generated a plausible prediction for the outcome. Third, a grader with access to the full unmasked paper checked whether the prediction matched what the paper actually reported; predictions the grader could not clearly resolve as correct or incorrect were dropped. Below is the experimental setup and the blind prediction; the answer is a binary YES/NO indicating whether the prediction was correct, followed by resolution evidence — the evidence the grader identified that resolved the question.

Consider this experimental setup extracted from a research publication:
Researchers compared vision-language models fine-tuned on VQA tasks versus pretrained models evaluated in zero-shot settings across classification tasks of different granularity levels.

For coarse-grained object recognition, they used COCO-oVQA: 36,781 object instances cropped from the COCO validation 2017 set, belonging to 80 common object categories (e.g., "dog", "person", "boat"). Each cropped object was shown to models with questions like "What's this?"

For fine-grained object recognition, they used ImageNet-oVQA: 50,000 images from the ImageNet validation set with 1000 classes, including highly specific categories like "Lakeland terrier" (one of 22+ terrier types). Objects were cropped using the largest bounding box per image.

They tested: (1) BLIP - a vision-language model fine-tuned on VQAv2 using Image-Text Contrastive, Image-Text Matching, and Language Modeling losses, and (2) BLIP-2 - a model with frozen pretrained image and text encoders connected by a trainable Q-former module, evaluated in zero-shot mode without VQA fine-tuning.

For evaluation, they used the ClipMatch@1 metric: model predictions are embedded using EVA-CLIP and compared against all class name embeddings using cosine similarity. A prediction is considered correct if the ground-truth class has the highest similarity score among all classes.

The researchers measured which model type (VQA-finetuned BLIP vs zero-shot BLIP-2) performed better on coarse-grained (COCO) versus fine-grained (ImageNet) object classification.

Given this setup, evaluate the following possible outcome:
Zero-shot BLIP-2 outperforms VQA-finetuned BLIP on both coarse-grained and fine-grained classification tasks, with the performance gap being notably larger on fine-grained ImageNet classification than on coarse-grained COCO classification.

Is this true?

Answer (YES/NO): NO